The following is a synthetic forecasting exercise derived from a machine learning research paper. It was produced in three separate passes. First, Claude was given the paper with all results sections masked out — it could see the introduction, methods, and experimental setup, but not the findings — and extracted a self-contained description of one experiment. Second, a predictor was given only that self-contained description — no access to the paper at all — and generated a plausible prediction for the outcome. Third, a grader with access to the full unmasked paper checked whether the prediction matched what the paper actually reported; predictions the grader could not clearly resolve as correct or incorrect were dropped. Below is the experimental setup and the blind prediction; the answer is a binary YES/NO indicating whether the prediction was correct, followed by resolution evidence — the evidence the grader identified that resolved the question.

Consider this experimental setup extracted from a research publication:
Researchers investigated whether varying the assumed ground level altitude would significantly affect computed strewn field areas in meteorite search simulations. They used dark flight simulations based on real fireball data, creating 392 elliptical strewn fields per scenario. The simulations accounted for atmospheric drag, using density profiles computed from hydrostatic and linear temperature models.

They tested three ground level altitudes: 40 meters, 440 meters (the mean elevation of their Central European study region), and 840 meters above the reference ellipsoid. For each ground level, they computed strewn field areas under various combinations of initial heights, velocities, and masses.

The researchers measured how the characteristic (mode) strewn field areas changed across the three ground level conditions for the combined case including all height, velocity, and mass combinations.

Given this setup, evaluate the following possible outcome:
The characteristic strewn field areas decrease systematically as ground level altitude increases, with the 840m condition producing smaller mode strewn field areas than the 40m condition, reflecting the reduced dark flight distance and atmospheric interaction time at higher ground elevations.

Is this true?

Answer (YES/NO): NO